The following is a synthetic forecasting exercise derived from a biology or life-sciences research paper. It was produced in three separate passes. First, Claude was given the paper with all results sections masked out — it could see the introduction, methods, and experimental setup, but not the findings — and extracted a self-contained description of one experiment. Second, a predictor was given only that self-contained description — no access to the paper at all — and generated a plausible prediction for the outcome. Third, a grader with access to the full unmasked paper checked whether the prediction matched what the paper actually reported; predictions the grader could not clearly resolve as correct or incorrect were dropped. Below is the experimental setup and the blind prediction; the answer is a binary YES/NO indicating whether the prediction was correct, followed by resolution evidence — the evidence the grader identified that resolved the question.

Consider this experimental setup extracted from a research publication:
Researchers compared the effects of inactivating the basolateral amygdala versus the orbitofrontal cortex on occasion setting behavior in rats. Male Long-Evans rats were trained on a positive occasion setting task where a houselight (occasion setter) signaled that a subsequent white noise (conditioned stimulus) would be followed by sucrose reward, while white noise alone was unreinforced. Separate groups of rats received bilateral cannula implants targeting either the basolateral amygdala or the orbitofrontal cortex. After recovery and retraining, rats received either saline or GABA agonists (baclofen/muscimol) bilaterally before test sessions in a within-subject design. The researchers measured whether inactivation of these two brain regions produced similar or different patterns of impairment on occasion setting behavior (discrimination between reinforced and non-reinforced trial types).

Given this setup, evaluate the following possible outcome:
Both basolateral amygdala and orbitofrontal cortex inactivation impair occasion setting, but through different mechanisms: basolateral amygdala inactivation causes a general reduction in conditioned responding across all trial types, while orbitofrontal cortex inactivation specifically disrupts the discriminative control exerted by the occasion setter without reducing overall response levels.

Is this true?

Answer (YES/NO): NO